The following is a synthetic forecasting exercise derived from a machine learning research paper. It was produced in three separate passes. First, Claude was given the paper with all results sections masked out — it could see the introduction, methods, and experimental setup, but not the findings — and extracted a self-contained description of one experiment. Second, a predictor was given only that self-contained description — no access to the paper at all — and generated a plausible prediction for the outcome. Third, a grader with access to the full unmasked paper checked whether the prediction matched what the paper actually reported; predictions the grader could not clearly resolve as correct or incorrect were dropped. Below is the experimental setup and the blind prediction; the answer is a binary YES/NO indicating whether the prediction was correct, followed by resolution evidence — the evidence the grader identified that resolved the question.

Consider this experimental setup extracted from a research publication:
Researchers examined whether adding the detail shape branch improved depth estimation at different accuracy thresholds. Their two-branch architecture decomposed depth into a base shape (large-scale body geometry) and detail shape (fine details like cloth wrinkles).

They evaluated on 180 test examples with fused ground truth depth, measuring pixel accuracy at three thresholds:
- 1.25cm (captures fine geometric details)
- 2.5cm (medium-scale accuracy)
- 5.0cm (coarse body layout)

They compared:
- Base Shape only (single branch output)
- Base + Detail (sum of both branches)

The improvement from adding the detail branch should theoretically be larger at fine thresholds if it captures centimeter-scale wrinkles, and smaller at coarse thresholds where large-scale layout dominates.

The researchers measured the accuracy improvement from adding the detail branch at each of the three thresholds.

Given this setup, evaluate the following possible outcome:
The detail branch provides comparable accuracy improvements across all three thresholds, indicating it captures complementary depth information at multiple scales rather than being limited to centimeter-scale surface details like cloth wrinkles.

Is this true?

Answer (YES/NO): NO